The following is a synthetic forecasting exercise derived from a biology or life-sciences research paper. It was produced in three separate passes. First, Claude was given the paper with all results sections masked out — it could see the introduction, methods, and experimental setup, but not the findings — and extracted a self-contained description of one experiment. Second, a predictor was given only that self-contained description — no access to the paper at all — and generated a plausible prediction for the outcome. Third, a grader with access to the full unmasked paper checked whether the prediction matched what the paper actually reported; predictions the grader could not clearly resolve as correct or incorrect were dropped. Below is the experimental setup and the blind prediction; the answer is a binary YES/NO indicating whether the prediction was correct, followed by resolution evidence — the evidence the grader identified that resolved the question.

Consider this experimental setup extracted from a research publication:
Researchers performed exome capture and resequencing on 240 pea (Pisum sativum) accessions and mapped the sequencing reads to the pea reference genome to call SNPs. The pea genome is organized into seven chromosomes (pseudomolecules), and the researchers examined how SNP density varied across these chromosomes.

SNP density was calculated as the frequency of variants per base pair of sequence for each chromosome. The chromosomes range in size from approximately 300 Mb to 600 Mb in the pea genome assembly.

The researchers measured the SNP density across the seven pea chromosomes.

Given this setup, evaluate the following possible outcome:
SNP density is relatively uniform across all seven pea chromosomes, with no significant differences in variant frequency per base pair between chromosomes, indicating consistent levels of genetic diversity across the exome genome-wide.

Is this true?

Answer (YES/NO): NO